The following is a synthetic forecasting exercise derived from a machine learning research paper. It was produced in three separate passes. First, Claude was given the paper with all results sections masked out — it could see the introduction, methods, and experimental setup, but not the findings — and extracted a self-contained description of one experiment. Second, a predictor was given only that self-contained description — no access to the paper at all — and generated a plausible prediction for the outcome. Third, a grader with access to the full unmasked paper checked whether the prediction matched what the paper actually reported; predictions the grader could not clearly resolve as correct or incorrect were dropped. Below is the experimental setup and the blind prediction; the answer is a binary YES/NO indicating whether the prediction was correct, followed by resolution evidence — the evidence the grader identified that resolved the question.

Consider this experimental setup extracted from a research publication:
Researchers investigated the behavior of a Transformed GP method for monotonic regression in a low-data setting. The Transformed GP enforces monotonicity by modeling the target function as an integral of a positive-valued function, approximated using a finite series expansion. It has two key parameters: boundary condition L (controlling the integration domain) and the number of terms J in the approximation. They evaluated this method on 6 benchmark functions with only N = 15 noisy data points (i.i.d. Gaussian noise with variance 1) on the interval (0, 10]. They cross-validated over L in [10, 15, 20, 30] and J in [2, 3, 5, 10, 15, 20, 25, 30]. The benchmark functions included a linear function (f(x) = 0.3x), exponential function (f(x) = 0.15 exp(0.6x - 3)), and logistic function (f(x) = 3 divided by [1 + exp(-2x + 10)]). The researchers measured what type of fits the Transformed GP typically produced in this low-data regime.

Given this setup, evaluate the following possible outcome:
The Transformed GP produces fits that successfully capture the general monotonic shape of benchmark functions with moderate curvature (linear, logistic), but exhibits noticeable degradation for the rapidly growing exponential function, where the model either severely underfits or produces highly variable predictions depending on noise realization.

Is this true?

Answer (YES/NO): NO